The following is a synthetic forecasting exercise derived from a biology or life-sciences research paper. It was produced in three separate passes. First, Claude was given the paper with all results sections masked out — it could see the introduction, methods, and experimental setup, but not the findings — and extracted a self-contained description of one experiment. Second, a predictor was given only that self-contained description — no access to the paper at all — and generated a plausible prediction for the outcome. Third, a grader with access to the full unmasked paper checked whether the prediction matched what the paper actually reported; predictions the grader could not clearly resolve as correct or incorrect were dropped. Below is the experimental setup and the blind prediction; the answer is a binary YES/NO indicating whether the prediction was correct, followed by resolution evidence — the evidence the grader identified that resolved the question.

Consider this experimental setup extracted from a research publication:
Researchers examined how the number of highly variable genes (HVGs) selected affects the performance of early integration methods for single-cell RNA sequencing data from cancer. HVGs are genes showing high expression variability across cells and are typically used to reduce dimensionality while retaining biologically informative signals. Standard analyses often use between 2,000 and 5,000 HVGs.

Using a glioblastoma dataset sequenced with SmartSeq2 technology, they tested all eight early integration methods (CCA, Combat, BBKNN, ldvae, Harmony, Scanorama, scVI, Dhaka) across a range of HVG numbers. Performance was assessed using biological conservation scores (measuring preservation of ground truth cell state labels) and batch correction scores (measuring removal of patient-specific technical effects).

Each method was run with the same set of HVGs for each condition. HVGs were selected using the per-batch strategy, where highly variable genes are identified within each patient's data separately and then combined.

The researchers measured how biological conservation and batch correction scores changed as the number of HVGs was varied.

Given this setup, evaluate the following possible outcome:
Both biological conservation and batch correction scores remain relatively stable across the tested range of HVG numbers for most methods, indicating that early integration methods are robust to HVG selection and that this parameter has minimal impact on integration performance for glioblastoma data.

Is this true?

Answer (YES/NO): NO